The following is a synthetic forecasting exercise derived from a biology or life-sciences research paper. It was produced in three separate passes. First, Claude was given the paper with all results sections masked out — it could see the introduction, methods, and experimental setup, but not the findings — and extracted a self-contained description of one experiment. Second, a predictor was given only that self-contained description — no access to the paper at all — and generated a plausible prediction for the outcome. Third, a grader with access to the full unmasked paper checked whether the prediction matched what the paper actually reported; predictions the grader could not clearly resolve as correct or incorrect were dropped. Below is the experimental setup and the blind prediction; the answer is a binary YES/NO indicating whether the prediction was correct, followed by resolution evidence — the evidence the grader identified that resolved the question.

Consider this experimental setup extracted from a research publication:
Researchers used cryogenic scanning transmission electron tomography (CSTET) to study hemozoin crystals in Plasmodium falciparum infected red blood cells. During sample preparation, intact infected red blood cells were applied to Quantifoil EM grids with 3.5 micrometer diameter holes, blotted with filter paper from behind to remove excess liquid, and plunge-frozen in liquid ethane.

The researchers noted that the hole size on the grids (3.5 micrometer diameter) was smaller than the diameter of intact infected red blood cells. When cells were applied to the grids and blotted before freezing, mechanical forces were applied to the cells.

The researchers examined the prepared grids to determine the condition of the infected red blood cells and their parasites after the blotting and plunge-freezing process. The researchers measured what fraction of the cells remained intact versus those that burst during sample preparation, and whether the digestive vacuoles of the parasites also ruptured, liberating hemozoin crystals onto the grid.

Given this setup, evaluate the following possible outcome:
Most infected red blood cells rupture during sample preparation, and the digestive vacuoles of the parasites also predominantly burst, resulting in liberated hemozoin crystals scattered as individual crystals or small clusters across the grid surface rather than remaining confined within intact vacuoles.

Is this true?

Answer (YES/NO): NO